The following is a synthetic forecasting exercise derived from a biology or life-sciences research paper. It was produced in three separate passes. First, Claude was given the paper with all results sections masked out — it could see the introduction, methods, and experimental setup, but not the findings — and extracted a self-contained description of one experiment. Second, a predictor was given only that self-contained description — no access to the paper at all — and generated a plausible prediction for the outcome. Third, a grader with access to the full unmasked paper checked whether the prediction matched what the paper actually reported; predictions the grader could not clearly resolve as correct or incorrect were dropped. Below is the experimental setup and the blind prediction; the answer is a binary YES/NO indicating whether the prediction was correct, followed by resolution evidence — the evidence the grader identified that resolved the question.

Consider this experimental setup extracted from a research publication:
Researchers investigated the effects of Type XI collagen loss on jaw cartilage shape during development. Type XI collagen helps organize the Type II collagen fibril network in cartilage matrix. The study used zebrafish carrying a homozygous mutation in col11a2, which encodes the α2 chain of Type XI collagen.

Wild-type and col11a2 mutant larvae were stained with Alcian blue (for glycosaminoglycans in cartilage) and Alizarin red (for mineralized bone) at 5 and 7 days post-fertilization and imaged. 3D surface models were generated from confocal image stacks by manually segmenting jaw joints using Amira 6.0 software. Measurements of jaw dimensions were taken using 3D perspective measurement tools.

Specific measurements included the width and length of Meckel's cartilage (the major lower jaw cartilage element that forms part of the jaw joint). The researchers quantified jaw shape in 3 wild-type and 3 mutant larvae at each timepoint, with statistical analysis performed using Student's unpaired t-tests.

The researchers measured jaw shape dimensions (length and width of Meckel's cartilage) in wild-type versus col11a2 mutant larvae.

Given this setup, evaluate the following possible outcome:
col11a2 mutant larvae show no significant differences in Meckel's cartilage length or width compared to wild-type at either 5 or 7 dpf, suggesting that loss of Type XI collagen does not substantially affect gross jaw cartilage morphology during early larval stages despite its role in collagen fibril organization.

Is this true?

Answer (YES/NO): NO